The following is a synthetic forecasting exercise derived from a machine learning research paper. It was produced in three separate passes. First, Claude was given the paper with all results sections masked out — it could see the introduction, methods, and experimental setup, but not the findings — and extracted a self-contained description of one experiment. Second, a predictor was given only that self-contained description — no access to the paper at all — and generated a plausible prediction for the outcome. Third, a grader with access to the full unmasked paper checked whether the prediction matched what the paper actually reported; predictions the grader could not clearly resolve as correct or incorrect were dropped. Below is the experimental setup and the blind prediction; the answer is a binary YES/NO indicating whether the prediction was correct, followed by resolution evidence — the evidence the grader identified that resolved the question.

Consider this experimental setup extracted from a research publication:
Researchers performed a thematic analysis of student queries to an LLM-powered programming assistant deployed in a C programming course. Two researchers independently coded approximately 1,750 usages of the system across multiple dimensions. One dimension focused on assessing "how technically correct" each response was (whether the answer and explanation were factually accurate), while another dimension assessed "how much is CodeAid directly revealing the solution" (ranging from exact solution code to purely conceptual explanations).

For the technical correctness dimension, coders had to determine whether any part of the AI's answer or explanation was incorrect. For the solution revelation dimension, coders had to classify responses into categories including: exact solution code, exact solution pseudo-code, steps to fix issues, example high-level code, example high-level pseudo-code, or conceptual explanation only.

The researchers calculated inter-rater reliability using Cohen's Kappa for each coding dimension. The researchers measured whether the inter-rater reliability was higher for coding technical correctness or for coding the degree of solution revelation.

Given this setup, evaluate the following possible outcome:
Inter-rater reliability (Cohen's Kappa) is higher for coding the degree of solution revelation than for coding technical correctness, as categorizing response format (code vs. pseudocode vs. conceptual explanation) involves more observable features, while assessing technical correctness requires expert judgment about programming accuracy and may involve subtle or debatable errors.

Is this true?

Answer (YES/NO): YES